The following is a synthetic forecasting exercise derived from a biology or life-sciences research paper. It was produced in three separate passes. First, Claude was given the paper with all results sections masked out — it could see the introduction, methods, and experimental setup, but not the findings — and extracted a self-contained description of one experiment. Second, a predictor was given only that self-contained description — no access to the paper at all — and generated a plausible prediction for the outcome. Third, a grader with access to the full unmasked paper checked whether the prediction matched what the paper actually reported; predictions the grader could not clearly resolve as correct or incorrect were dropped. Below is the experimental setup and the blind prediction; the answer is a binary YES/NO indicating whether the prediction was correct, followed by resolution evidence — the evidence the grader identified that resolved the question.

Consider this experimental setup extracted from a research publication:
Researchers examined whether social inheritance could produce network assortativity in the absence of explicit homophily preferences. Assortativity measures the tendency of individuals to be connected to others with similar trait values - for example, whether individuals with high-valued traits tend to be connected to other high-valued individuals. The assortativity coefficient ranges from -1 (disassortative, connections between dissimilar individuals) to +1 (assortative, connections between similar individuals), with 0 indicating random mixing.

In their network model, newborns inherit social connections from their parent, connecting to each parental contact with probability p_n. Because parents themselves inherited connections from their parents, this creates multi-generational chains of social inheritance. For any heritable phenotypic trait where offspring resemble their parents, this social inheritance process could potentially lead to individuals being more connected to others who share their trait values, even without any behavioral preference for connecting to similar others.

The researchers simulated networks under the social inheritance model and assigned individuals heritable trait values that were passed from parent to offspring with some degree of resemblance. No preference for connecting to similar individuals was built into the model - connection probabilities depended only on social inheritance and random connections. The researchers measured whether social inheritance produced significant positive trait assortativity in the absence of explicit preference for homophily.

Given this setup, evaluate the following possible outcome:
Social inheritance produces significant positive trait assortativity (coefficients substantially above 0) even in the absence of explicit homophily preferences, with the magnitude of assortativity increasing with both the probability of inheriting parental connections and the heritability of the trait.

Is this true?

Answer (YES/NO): NO